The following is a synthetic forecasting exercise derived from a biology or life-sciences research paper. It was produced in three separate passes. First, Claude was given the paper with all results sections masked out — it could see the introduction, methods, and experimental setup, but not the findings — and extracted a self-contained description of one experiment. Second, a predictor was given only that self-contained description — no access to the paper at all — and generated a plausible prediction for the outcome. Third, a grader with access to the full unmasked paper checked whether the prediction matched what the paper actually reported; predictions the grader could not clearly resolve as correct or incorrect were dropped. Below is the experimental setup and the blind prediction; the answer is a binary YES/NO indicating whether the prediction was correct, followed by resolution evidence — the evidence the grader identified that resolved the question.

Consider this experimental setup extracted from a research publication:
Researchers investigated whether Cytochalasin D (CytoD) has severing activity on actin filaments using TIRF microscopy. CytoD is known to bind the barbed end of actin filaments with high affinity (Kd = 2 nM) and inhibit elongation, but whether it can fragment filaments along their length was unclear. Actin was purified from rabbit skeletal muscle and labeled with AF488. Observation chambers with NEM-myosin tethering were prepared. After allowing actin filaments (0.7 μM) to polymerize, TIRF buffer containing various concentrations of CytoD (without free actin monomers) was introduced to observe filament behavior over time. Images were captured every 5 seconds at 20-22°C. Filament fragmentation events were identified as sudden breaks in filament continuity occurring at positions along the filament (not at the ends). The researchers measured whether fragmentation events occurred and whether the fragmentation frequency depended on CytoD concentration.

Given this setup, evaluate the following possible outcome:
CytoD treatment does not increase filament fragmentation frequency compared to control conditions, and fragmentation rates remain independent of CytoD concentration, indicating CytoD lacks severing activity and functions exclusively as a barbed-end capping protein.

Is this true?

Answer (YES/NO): NO